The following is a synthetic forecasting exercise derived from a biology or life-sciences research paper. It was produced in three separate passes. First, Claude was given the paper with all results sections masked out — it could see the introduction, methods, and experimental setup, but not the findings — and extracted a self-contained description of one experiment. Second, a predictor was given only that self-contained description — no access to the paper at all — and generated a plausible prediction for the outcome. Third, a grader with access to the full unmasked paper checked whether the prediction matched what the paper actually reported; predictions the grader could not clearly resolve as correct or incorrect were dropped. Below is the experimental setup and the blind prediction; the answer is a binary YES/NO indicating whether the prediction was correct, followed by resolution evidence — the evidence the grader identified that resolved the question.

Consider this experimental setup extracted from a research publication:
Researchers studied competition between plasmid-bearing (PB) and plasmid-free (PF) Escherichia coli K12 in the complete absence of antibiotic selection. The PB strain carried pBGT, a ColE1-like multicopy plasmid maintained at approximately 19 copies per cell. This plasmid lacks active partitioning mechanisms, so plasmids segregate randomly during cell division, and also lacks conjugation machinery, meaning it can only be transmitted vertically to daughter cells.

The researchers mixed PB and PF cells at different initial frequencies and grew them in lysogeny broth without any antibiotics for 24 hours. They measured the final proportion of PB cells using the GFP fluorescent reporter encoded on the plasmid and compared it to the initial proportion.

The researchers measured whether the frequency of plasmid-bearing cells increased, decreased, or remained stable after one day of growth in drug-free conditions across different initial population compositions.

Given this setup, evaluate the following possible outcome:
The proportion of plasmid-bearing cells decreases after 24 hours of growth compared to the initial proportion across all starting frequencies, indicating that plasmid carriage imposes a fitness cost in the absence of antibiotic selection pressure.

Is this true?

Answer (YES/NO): YES